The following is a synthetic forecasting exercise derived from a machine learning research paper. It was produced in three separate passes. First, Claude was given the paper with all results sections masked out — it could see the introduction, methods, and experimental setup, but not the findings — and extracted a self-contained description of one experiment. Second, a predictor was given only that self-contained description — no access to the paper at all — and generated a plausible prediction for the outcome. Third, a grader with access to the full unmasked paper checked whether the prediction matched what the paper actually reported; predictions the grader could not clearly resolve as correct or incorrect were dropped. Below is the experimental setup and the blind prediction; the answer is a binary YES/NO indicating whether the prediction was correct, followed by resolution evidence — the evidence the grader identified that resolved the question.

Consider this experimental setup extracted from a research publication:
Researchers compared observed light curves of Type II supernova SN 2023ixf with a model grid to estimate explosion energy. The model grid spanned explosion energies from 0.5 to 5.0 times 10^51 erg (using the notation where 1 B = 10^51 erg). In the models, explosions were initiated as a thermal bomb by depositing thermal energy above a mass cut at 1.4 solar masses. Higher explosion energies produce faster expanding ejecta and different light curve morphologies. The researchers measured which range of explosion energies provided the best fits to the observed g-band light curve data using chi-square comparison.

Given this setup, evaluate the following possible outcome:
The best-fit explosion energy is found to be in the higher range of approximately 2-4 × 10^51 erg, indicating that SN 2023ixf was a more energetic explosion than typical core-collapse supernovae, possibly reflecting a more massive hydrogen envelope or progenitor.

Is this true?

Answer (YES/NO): NO